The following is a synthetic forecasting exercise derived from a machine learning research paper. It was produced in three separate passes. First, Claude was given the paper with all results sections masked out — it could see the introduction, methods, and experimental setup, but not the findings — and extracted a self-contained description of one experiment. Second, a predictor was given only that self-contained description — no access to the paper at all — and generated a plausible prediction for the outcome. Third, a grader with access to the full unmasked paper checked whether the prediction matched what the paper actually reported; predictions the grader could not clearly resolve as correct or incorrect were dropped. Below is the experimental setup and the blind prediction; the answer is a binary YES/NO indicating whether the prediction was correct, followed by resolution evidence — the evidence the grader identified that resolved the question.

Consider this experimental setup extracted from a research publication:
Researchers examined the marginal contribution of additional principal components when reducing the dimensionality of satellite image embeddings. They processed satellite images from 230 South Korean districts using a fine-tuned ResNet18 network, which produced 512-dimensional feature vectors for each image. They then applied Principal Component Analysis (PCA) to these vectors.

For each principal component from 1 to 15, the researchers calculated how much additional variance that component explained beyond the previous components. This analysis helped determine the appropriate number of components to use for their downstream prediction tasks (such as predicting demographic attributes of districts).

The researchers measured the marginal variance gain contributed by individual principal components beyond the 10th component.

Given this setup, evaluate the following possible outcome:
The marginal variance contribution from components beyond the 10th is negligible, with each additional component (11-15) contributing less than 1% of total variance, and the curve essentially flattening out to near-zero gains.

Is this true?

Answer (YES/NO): YES